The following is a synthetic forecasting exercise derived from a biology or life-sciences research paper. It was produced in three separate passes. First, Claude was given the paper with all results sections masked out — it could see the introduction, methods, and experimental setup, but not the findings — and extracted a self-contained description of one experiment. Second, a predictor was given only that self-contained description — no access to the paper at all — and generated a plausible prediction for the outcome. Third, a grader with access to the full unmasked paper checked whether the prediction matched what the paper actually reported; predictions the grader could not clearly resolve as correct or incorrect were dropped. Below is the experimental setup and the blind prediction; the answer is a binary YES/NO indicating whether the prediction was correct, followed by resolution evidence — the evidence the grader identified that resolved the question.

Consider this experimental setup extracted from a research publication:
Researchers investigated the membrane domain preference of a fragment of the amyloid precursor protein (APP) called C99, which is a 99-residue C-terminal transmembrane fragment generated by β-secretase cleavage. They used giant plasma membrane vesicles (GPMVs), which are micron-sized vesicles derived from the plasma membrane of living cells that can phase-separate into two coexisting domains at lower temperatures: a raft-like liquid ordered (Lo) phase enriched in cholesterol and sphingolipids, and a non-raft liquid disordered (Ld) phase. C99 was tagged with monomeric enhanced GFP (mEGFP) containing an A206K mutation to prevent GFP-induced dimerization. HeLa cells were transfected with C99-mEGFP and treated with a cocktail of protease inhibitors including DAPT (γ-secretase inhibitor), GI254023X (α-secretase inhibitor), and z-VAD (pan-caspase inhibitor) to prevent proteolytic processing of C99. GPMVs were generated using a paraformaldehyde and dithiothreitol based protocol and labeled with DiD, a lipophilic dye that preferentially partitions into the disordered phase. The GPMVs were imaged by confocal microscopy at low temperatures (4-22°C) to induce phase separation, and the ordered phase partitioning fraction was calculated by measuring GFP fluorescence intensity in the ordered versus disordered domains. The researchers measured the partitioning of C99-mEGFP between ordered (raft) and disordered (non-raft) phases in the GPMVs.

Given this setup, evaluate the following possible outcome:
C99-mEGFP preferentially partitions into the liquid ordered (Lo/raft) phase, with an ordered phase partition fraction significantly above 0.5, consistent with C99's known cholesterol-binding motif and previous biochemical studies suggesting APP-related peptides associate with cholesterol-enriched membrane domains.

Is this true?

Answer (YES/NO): NO